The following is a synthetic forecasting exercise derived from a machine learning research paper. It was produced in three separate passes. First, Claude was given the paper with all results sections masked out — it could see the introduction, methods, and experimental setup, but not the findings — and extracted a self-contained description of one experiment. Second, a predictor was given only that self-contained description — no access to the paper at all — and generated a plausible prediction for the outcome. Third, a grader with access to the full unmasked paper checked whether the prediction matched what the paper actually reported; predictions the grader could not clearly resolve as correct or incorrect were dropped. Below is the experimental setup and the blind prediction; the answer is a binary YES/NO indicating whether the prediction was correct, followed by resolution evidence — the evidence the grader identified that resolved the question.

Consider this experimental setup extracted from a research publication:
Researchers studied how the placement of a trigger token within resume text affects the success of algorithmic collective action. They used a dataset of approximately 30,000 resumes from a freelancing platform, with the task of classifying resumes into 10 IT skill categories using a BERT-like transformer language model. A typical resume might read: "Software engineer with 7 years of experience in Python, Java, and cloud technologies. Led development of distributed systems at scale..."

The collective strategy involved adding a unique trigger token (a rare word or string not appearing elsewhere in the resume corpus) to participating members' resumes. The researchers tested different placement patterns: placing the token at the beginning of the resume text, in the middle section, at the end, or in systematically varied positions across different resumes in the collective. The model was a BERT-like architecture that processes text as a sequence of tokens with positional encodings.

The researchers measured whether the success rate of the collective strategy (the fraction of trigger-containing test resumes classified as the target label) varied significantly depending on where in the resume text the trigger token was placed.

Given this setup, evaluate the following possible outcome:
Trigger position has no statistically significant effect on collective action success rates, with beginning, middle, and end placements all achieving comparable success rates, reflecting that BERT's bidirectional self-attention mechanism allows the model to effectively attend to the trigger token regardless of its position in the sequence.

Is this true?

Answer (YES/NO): YES